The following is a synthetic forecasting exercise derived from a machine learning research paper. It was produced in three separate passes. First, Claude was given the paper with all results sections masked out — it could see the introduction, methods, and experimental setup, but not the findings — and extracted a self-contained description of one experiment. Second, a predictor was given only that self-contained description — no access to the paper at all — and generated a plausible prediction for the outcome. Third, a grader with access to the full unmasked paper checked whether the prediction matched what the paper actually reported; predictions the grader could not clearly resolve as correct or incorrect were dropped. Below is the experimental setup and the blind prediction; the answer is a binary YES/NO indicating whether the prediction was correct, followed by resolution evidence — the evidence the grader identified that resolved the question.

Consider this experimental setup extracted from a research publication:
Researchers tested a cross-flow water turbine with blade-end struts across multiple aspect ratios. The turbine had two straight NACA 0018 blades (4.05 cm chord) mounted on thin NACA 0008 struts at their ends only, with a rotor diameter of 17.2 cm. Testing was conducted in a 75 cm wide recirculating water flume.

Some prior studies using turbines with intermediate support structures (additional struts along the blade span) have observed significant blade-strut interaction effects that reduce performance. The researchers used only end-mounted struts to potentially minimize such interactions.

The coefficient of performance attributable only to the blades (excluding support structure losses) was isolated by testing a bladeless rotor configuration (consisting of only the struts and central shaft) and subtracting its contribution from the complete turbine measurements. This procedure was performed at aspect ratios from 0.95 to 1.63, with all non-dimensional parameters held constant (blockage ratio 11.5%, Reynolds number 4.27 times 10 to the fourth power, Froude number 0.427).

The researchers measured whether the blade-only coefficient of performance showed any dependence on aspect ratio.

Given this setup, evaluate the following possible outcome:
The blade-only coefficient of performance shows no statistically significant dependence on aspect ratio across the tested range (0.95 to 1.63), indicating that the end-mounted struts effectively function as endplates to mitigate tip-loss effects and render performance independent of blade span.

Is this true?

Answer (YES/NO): NO